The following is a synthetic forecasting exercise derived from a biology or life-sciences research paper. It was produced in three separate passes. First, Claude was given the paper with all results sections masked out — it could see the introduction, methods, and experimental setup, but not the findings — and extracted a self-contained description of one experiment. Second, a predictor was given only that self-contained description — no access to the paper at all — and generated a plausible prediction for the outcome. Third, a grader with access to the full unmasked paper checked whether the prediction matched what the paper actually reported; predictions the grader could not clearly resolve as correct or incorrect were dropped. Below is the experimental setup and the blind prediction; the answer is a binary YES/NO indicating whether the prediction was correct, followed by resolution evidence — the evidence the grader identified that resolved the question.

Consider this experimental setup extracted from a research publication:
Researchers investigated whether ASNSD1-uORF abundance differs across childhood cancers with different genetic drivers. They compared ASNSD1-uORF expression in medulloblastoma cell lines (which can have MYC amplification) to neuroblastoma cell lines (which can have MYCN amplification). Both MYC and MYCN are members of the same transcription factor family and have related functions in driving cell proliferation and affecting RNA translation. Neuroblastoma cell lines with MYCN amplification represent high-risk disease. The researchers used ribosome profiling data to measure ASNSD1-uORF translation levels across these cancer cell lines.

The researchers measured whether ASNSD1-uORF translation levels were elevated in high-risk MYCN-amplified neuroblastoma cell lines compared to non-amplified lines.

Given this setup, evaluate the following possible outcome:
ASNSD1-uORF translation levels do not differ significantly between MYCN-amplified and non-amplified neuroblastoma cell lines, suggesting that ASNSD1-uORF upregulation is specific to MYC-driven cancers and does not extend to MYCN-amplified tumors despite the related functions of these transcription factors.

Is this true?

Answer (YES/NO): NO